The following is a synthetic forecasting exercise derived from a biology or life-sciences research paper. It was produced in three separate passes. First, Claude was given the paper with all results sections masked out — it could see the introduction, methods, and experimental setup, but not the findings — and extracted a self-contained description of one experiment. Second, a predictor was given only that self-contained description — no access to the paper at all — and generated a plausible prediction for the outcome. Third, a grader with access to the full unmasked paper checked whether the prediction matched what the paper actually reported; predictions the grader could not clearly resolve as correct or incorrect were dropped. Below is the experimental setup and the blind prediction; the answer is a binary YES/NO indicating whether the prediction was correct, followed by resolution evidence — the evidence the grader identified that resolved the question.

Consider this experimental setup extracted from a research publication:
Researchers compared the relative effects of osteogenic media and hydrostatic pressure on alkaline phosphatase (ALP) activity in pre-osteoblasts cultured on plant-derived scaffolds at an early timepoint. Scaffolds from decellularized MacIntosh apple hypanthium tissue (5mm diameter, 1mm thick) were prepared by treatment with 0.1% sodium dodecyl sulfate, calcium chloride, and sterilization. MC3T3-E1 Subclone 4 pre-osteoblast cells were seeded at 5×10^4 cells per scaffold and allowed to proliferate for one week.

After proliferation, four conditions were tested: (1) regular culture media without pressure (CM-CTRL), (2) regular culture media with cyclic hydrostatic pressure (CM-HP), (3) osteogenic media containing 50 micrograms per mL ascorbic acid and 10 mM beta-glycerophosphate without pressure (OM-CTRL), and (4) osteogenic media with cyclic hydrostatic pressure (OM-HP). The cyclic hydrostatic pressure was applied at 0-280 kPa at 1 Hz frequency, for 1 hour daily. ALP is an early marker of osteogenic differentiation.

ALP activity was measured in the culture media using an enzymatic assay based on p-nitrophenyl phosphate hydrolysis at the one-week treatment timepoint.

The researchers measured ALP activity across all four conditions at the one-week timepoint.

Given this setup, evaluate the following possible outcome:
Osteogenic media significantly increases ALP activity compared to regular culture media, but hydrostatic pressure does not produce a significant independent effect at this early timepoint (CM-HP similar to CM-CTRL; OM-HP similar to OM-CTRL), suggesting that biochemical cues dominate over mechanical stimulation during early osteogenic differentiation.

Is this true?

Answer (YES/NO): NO